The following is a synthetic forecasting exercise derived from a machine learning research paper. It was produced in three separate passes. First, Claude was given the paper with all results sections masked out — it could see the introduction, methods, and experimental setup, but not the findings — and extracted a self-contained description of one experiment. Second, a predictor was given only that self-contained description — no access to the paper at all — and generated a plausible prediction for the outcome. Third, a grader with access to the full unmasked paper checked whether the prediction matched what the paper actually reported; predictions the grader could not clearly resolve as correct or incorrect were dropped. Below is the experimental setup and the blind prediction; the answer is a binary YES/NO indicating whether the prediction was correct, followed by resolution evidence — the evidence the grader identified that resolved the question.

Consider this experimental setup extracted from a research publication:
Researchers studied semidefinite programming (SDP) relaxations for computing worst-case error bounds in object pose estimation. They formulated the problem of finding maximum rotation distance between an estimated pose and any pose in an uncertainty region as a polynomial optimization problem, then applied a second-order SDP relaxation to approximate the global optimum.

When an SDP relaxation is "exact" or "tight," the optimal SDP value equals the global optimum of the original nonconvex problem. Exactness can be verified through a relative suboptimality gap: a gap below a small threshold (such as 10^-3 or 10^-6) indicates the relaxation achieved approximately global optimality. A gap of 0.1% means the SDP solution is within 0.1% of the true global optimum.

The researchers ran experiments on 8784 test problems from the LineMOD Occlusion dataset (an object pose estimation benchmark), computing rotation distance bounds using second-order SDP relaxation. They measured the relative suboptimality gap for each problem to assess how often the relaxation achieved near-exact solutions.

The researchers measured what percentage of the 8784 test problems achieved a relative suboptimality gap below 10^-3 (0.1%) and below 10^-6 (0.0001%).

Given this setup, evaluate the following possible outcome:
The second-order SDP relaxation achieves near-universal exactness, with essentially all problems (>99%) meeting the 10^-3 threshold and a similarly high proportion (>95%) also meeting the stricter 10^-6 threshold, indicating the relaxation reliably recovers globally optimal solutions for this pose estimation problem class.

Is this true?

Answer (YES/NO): NO